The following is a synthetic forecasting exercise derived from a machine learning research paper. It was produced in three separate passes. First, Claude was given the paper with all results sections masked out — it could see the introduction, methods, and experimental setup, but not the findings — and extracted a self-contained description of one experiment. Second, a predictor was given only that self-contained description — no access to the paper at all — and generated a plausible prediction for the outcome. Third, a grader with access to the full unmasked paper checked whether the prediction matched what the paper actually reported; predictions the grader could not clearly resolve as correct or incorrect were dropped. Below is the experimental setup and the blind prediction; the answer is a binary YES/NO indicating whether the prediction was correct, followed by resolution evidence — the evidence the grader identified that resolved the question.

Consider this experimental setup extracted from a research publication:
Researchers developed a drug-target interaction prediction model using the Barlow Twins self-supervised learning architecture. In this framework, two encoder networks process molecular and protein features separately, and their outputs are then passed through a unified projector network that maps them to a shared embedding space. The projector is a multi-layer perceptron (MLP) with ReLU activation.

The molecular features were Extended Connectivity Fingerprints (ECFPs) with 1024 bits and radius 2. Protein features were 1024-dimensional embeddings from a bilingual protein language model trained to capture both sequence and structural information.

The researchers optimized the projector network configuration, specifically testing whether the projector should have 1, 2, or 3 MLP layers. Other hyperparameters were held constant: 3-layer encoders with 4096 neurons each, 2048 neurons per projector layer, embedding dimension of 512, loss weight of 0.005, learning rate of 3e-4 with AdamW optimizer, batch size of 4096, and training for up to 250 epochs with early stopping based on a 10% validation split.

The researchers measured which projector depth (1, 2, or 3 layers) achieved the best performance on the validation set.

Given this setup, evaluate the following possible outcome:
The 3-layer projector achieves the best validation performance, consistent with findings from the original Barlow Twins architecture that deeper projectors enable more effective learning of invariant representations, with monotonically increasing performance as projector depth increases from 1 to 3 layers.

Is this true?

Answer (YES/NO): NO